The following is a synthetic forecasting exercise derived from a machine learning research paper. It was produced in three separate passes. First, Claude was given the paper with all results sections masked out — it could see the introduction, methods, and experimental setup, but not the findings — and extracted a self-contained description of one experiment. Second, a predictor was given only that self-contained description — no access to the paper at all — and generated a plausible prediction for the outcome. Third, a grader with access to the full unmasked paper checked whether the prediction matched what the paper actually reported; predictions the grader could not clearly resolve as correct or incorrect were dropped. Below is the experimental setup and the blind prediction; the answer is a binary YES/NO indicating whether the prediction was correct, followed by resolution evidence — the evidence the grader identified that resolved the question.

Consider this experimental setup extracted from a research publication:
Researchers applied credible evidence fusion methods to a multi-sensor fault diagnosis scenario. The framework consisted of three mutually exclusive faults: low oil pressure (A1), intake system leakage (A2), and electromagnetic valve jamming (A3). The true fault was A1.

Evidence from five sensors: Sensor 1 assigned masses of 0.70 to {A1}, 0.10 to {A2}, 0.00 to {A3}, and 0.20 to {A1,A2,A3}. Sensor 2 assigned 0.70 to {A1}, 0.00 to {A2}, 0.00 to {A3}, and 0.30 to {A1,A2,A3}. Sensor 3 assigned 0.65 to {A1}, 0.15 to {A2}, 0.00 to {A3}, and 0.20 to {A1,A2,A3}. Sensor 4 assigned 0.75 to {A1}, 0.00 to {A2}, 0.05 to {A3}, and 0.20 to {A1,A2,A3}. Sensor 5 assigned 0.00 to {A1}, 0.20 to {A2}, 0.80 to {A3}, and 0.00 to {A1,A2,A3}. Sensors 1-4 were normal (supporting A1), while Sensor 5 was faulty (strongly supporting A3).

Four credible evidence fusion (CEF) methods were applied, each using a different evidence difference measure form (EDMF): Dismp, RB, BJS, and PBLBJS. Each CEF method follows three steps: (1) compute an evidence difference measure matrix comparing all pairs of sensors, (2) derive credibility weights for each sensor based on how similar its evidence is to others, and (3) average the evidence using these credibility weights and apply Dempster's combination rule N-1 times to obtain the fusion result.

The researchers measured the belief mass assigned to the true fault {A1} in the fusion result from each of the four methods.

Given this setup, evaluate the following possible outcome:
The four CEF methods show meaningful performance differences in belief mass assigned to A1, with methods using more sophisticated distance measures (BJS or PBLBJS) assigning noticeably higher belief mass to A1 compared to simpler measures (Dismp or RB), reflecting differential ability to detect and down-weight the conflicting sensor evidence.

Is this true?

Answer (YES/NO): NO